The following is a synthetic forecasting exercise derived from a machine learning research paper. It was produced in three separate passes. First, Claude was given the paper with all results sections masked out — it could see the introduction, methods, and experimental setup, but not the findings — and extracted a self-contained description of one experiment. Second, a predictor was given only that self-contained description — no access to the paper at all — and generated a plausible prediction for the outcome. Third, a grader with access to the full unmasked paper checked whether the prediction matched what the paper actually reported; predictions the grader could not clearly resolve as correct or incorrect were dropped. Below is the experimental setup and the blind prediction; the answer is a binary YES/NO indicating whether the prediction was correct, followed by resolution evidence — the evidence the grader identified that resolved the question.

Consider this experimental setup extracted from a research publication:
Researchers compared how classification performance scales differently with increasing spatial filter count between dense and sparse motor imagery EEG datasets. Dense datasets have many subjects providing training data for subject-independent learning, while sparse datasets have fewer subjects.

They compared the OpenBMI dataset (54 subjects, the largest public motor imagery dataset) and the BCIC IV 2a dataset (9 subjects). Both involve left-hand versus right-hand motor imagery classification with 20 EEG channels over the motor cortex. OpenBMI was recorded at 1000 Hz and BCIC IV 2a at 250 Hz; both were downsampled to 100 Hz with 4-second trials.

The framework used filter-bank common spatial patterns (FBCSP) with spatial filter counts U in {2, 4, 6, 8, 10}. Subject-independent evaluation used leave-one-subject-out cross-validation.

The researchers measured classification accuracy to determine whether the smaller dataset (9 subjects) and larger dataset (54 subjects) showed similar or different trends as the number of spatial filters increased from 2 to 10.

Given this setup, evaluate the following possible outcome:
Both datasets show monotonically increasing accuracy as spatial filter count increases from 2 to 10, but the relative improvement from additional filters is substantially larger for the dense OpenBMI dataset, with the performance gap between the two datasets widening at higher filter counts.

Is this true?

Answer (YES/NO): NO